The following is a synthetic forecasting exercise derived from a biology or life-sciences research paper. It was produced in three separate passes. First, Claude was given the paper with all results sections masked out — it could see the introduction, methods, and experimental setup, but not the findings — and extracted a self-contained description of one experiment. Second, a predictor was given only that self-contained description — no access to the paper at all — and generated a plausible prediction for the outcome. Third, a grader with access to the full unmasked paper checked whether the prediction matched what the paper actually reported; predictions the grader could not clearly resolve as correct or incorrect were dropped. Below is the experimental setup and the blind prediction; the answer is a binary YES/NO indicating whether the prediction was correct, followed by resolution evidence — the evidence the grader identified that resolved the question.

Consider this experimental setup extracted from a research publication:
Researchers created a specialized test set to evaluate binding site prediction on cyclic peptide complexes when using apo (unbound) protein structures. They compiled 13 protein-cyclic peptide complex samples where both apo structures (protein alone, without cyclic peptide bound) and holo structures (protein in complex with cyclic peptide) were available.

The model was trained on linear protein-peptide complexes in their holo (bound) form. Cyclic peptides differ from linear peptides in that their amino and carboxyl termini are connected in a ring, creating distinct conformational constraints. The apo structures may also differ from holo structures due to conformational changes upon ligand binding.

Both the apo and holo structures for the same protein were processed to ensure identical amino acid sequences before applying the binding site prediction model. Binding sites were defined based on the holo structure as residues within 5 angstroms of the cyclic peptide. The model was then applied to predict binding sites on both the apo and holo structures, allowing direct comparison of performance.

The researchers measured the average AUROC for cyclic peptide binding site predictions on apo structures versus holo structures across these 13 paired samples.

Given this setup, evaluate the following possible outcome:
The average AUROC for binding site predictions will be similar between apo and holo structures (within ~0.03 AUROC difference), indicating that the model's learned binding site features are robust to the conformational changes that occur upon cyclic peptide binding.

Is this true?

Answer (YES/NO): NO